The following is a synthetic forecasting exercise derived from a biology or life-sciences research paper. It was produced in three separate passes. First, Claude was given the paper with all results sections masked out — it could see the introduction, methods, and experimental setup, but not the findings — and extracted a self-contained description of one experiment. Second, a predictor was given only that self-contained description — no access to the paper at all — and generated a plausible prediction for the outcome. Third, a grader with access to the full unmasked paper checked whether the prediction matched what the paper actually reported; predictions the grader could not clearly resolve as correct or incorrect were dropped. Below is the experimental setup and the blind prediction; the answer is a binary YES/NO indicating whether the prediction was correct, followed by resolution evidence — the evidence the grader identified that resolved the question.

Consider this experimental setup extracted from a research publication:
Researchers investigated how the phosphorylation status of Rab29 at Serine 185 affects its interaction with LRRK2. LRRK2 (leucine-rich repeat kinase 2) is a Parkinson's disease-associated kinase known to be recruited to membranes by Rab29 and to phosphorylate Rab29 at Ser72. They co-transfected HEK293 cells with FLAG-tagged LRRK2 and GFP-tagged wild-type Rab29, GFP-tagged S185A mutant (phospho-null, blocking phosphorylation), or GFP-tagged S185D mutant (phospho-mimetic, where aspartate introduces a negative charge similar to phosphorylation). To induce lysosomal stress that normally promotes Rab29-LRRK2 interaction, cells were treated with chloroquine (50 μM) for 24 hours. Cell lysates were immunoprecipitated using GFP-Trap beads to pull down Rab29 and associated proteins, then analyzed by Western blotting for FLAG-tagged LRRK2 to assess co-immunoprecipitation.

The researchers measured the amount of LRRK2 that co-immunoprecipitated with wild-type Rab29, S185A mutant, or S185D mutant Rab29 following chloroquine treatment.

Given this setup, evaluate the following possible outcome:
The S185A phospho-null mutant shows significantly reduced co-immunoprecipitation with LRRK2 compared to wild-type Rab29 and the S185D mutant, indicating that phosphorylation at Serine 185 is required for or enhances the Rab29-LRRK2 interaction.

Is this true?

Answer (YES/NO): NO